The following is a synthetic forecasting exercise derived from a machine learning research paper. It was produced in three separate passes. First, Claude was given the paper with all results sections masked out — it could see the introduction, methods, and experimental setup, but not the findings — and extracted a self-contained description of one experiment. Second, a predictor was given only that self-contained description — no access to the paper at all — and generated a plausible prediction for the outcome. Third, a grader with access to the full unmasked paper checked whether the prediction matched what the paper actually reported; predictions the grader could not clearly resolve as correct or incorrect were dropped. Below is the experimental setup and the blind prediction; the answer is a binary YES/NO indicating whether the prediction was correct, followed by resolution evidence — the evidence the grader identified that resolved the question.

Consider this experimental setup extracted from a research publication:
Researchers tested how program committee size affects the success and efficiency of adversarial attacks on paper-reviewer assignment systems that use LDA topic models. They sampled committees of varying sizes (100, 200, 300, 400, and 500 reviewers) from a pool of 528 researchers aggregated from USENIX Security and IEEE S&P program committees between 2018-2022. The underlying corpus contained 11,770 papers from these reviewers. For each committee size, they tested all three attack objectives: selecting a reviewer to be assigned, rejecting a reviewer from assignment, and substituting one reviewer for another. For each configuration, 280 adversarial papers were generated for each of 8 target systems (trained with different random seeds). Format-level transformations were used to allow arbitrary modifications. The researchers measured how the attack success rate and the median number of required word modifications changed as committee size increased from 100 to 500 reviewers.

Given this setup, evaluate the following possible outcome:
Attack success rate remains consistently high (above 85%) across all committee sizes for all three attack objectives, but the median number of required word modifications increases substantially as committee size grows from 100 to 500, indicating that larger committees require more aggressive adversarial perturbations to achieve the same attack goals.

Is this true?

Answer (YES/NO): NO